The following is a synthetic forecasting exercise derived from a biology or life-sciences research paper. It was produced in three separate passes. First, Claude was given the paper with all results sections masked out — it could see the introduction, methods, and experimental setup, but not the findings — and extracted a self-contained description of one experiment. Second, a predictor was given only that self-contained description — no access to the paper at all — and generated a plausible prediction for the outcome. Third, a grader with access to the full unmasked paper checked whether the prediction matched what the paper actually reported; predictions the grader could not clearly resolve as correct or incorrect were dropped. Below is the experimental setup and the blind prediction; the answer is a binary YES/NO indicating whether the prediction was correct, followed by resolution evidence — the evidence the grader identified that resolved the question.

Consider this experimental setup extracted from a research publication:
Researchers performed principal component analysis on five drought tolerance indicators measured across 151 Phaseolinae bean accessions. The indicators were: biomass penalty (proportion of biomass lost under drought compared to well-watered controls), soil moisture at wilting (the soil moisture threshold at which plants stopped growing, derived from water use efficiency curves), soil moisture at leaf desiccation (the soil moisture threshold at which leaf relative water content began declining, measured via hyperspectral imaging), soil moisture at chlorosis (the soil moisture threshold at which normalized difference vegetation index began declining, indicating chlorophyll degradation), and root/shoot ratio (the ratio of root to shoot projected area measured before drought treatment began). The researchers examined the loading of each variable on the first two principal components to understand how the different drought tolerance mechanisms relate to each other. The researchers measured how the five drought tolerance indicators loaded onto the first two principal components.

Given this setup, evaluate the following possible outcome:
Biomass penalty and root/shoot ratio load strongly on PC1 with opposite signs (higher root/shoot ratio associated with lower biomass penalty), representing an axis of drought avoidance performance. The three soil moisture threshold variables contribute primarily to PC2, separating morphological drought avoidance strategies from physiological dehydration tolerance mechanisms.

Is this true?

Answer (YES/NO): NO